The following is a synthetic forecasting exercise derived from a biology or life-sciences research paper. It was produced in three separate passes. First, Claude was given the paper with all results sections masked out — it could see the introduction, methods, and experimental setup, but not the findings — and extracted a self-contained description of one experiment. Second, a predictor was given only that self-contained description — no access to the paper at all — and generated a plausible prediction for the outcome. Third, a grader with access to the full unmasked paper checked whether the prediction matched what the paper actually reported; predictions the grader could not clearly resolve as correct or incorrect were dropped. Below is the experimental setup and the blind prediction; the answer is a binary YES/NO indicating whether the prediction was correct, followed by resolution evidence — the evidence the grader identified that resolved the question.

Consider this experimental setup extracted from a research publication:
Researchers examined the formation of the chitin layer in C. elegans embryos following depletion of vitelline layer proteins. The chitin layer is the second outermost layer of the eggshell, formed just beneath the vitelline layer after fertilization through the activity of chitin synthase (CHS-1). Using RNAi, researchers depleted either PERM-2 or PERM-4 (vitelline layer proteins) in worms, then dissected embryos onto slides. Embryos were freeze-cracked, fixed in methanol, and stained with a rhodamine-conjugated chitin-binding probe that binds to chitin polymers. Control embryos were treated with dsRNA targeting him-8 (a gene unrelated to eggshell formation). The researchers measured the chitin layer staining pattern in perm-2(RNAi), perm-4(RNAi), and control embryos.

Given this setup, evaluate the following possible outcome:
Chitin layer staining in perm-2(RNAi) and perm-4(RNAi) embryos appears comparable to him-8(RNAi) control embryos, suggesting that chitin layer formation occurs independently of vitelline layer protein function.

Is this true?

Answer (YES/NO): NO